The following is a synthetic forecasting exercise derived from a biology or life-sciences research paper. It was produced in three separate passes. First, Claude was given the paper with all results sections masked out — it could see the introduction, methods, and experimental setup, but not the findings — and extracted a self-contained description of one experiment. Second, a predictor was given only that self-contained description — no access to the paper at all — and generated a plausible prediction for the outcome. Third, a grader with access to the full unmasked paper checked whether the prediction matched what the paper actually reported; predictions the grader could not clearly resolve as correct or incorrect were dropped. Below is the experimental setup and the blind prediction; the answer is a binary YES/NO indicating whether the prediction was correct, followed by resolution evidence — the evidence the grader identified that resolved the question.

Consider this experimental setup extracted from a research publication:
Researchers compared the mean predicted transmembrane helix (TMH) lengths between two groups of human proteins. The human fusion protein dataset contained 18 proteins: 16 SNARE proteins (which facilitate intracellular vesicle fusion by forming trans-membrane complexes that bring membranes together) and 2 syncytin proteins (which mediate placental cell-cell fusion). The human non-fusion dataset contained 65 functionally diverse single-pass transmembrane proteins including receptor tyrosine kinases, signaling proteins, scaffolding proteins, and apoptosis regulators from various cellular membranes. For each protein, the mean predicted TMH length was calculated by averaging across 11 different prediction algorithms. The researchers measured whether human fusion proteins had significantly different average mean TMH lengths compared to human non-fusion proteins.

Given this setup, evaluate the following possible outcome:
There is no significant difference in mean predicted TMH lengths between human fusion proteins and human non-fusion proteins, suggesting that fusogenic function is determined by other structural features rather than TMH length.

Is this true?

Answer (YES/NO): NO